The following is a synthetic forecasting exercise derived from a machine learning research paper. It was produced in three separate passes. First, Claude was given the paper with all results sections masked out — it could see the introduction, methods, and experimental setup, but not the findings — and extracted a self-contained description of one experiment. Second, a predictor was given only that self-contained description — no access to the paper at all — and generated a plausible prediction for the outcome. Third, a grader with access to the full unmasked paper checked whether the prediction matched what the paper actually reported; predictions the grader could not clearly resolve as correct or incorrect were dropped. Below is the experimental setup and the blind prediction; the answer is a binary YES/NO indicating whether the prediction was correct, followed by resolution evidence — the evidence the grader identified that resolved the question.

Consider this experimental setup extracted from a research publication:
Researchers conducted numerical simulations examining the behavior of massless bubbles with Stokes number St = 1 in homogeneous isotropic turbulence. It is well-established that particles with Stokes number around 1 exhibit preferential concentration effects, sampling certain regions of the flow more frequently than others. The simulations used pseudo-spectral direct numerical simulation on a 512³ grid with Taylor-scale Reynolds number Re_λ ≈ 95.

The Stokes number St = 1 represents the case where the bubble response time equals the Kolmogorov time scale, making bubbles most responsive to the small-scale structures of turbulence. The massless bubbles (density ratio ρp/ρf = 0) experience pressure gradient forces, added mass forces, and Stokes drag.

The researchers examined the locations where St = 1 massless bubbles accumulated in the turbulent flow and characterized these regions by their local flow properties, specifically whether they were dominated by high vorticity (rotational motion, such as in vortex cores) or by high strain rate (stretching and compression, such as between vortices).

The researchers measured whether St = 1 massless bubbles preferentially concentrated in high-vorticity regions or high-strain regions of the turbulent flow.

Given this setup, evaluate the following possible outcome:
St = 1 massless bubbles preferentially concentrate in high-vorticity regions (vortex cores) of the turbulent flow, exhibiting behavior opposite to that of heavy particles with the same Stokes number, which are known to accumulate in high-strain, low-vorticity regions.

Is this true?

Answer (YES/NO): YES